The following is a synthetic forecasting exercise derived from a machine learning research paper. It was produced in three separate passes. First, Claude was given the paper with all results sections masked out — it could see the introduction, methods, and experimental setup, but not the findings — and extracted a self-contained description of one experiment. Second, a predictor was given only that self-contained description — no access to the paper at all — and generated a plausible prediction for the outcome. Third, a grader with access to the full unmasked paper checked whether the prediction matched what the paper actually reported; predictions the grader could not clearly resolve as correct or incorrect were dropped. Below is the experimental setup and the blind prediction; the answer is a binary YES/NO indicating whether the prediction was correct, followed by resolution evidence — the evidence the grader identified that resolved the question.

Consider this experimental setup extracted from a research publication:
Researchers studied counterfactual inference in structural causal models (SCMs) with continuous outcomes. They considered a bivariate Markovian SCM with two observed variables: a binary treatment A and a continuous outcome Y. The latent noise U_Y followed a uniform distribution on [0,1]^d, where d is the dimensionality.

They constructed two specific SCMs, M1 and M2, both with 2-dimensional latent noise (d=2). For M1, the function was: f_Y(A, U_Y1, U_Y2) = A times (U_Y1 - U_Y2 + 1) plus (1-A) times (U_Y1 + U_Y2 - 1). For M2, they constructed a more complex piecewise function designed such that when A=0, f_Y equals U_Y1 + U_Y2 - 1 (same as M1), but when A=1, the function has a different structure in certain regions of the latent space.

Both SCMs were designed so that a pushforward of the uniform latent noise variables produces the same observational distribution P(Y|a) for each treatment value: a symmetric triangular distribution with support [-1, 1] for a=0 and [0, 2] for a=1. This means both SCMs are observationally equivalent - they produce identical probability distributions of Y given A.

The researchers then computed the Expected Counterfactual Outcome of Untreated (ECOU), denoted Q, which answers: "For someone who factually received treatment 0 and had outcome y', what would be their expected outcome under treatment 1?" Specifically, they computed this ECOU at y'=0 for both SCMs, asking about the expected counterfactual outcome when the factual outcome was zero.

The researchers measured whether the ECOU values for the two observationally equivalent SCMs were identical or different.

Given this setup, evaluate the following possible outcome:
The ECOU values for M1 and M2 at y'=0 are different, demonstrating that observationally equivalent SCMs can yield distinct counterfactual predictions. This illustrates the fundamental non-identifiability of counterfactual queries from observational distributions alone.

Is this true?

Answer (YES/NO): YES